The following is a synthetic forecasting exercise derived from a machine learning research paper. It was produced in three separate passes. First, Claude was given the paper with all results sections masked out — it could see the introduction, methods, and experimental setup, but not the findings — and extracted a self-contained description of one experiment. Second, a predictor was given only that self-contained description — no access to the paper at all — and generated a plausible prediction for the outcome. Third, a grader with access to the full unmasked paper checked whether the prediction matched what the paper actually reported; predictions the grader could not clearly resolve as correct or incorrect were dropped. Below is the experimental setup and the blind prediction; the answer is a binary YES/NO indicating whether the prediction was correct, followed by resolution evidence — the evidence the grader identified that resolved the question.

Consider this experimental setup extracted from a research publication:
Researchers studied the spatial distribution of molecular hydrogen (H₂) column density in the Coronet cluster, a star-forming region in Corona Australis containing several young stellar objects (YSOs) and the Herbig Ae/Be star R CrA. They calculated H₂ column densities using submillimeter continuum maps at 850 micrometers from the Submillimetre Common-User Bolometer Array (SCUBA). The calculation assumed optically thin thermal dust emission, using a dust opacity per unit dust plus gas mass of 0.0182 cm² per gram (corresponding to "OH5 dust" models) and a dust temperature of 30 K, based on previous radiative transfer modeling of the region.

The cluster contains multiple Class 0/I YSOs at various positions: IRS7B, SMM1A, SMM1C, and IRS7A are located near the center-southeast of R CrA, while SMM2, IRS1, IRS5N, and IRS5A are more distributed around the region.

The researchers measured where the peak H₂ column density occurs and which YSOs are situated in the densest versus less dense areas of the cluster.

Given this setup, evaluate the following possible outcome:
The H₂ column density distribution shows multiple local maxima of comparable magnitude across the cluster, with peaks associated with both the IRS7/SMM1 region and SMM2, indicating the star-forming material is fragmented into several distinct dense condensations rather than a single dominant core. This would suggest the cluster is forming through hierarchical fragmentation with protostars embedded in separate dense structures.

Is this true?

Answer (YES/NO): NO